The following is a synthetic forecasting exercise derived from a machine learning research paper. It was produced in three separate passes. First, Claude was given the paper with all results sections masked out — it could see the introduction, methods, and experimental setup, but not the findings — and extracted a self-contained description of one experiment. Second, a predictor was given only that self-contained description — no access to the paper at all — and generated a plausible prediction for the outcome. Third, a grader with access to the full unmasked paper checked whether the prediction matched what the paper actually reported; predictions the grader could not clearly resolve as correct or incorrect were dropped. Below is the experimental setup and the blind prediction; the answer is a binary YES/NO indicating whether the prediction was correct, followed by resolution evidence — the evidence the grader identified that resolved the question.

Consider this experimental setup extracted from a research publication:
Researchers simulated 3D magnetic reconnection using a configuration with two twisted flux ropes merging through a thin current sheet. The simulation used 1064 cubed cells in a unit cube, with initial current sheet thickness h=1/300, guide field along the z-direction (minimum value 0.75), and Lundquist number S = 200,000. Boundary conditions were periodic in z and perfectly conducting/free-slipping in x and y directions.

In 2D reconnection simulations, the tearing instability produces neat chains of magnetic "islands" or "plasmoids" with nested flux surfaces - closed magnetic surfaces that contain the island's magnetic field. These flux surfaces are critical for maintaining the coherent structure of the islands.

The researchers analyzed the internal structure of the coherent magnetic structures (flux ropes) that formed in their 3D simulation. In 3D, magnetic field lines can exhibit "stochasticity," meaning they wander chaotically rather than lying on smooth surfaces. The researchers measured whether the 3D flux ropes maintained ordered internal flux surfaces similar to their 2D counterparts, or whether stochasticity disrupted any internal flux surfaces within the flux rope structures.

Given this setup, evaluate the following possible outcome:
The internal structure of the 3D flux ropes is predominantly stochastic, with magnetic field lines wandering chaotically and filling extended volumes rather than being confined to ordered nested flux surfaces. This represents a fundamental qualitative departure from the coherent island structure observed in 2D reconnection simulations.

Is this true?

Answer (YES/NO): YES